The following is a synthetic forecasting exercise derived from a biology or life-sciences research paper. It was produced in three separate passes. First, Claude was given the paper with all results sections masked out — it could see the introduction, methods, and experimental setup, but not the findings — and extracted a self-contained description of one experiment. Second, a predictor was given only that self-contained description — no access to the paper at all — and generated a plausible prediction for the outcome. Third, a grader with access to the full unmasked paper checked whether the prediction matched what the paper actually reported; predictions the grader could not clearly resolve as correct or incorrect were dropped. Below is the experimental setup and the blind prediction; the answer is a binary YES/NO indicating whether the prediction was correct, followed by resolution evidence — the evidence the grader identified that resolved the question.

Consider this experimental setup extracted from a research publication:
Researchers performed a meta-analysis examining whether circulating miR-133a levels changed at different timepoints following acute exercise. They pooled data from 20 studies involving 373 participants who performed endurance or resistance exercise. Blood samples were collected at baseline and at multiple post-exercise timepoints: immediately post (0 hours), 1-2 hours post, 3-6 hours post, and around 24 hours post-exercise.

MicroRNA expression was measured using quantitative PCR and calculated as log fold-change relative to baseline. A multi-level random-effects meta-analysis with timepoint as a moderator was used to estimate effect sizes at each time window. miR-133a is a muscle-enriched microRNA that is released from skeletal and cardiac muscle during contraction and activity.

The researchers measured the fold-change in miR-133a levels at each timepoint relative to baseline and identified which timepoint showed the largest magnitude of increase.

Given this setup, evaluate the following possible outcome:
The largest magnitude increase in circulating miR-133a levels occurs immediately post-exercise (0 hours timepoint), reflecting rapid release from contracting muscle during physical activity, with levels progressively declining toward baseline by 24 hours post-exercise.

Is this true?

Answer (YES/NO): NO